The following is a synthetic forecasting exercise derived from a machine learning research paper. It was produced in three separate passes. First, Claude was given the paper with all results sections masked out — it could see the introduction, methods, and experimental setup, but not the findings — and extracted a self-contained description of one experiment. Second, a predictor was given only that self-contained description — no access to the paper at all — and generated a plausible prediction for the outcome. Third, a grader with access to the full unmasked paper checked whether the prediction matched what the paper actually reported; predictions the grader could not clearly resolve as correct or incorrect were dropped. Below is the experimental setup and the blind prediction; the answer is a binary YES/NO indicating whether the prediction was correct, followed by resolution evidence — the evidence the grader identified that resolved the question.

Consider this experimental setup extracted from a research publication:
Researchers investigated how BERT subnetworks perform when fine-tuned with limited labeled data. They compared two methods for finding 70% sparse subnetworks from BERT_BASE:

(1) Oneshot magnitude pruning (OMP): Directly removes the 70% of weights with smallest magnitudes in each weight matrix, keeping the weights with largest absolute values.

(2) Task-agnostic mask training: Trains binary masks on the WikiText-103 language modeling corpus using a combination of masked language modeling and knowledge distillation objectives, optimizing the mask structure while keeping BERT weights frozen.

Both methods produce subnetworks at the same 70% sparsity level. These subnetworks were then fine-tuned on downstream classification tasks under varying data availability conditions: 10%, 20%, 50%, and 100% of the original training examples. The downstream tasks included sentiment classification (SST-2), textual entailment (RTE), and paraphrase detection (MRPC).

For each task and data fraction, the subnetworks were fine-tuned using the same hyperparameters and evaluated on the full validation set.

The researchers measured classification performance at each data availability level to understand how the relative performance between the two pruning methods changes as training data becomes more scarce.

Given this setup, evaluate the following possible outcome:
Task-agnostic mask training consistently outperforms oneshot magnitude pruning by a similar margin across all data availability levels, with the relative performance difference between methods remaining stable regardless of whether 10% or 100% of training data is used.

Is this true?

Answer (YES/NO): NO